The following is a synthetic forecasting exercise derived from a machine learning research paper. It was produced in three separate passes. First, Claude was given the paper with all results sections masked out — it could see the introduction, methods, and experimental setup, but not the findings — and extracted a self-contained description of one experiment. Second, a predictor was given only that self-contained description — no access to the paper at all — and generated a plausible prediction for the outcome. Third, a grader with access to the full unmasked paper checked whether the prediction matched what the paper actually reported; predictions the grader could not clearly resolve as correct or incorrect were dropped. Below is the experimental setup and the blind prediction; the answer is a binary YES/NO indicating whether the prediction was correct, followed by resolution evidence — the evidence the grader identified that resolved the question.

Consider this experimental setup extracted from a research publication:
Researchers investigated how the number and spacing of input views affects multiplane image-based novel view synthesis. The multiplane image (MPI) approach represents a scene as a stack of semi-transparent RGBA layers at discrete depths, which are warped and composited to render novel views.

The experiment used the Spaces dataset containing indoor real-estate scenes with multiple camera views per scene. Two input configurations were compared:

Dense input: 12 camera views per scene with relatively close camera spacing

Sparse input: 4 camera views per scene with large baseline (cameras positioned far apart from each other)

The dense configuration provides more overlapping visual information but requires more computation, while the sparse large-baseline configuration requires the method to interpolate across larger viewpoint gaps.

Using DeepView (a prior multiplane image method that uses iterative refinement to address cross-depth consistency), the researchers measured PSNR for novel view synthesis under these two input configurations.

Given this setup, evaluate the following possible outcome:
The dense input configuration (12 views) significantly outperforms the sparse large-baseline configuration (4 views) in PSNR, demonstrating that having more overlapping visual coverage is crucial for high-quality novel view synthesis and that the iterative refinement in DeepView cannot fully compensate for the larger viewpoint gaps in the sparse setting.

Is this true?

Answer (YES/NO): YES